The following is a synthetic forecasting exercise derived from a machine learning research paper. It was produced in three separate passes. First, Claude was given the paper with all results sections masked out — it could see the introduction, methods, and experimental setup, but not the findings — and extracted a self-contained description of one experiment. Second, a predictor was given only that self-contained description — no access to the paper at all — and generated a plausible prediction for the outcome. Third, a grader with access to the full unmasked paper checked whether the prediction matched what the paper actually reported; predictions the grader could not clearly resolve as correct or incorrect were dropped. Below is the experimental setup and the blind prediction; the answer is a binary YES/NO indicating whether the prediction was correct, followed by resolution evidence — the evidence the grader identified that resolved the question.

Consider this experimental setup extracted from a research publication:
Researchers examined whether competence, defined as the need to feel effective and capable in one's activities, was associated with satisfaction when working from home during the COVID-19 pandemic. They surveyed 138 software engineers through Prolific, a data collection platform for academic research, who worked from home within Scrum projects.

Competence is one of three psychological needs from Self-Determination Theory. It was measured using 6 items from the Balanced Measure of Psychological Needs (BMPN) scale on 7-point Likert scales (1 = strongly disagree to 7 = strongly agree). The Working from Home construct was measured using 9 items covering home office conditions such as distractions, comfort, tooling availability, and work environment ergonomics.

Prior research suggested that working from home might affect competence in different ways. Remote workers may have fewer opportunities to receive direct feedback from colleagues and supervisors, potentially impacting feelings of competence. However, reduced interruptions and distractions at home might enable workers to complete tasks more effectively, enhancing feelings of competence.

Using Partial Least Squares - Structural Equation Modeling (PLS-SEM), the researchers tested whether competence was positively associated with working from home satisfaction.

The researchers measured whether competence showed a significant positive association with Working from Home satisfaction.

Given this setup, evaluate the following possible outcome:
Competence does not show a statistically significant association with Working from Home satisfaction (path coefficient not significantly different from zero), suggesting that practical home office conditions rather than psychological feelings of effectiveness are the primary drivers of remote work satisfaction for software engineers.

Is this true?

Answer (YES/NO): NO